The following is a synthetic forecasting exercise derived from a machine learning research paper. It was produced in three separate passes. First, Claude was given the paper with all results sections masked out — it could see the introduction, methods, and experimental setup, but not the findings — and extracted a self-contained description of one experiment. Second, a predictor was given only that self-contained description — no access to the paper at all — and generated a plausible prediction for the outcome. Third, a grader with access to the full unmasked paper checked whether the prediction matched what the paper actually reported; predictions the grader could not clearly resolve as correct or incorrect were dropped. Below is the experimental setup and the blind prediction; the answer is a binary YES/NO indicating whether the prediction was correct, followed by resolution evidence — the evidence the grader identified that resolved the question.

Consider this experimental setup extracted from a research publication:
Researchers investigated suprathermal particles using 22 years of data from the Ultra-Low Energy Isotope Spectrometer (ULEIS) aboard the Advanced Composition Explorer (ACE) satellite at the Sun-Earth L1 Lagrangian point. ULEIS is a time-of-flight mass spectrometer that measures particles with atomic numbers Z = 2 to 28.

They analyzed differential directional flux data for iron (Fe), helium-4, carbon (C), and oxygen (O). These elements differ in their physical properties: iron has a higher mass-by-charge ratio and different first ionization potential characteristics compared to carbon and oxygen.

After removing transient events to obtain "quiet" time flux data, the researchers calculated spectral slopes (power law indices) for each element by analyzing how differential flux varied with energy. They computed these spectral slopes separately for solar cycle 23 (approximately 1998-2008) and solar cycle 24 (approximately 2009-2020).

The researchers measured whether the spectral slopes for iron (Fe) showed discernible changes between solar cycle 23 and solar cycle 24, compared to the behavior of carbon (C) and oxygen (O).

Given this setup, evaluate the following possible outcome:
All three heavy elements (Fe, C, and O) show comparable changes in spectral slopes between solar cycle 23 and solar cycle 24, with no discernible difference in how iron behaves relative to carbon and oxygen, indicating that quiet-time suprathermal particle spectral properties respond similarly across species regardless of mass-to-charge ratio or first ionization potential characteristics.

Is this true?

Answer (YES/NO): NO